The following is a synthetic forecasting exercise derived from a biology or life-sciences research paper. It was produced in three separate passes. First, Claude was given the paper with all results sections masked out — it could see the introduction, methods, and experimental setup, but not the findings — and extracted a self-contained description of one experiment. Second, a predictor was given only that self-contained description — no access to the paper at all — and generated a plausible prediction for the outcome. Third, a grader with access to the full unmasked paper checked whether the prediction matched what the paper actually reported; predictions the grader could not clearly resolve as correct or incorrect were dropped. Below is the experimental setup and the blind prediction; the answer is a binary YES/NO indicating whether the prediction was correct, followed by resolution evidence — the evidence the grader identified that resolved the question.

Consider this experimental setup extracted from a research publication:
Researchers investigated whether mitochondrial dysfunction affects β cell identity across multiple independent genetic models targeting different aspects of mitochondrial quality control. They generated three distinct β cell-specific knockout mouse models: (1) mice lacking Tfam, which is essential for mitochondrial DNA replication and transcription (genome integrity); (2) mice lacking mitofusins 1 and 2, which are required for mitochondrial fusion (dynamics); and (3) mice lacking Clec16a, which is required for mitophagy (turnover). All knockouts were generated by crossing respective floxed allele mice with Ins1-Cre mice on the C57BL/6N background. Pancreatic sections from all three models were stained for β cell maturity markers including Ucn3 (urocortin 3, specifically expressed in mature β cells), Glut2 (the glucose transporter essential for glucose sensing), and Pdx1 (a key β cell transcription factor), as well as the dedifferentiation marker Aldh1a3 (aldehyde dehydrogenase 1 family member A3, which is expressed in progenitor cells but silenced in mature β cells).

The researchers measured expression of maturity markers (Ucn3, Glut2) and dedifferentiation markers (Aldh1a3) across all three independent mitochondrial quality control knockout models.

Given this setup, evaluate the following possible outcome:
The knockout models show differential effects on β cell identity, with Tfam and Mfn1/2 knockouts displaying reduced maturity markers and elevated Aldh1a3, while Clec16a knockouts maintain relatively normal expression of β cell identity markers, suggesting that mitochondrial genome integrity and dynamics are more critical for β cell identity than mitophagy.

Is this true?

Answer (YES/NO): NO